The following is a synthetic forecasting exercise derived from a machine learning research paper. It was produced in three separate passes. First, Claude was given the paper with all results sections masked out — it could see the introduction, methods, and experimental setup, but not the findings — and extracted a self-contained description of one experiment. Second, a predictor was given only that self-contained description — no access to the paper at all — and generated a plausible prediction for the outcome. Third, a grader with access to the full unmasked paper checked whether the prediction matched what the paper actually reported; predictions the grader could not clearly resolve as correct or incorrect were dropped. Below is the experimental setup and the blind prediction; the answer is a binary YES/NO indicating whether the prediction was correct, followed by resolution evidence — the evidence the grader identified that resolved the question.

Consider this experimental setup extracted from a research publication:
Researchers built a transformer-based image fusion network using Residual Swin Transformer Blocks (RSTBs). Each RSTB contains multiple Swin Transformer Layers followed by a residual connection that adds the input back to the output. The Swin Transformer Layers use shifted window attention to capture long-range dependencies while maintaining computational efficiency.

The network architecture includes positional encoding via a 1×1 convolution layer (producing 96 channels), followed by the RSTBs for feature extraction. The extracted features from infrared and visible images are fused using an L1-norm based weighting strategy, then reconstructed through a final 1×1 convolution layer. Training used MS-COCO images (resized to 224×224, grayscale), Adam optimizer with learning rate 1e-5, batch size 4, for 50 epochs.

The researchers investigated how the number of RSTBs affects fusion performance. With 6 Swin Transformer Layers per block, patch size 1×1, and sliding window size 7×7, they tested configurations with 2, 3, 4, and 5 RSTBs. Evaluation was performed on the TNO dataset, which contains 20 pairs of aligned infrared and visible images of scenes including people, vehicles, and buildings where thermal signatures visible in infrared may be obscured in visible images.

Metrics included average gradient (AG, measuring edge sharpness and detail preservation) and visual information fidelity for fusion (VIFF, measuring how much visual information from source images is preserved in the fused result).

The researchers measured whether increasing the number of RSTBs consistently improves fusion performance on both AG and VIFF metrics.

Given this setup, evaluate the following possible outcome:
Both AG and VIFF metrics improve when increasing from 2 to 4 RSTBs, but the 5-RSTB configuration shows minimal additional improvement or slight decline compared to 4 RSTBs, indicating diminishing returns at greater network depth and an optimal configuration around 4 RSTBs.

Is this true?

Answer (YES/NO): NO